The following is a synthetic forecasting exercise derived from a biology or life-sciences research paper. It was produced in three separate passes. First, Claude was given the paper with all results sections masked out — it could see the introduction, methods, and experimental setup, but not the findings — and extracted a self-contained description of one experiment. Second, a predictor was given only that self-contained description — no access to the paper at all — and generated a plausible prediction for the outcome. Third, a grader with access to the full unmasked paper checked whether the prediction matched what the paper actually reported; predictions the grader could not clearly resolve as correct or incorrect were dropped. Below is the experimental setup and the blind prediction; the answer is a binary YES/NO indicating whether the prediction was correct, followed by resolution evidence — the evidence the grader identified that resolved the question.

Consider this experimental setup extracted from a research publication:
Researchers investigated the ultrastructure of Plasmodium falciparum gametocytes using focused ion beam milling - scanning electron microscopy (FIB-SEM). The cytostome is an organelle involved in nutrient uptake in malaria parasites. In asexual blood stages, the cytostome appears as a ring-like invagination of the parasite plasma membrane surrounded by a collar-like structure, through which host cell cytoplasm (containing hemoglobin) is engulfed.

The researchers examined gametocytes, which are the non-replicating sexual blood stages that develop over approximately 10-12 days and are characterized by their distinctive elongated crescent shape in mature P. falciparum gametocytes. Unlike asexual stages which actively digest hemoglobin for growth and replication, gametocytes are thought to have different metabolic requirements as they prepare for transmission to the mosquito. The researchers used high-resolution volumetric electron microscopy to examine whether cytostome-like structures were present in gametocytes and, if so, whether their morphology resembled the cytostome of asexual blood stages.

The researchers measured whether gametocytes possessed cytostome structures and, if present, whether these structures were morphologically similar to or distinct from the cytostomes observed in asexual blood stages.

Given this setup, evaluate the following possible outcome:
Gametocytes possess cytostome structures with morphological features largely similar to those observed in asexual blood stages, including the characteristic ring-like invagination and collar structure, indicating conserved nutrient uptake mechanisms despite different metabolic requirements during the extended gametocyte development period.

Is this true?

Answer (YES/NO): NO